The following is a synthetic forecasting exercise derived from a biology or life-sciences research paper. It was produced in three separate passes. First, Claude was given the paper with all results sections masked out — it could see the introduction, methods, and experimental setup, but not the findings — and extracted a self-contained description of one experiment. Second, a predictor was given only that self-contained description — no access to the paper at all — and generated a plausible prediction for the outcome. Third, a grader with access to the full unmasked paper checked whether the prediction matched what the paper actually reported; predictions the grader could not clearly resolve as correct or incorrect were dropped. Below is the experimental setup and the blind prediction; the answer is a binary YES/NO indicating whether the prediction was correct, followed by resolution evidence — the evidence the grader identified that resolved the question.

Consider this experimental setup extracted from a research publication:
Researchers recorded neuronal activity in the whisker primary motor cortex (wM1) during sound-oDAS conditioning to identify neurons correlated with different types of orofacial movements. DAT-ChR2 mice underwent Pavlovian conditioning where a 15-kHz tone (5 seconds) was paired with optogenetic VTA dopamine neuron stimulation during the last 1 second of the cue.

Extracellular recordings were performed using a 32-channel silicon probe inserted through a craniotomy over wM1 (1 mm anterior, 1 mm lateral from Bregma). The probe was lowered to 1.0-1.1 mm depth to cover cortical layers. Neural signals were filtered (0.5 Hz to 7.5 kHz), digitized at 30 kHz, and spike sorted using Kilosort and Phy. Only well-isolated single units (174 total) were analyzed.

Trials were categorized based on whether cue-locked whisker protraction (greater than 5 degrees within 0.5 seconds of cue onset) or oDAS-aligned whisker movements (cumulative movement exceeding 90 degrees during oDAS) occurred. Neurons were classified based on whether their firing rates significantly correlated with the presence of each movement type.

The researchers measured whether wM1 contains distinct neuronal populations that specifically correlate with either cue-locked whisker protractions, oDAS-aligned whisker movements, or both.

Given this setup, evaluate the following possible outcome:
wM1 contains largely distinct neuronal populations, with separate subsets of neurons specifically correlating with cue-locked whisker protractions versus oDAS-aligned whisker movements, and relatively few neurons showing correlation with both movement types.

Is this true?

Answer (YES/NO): YES